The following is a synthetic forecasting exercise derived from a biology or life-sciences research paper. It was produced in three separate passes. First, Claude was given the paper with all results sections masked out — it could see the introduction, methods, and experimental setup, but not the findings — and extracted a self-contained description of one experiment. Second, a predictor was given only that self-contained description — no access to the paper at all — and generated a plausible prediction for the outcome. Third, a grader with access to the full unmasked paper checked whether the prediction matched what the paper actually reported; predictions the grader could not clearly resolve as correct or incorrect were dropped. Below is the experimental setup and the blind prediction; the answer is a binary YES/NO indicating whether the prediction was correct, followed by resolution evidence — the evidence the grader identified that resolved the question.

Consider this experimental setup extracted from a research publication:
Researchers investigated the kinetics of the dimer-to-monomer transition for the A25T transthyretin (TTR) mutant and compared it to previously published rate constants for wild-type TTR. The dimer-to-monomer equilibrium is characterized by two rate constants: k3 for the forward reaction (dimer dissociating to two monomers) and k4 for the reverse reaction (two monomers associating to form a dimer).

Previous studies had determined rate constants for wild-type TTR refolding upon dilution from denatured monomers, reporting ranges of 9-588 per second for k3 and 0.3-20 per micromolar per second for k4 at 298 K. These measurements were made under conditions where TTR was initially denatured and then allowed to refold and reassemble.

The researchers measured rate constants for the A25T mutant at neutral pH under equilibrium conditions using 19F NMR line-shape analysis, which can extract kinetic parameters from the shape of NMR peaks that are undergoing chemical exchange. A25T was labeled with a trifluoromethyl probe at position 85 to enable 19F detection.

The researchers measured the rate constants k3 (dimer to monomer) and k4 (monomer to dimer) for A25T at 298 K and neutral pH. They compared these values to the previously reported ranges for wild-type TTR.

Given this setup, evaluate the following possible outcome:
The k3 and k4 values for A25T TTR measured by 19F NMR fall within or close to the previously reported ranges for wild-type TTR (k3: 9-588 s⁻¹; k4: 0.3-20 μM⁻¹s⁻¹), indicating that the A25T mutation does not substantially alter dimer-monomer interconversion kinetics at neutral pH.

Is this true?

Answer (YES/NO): YES